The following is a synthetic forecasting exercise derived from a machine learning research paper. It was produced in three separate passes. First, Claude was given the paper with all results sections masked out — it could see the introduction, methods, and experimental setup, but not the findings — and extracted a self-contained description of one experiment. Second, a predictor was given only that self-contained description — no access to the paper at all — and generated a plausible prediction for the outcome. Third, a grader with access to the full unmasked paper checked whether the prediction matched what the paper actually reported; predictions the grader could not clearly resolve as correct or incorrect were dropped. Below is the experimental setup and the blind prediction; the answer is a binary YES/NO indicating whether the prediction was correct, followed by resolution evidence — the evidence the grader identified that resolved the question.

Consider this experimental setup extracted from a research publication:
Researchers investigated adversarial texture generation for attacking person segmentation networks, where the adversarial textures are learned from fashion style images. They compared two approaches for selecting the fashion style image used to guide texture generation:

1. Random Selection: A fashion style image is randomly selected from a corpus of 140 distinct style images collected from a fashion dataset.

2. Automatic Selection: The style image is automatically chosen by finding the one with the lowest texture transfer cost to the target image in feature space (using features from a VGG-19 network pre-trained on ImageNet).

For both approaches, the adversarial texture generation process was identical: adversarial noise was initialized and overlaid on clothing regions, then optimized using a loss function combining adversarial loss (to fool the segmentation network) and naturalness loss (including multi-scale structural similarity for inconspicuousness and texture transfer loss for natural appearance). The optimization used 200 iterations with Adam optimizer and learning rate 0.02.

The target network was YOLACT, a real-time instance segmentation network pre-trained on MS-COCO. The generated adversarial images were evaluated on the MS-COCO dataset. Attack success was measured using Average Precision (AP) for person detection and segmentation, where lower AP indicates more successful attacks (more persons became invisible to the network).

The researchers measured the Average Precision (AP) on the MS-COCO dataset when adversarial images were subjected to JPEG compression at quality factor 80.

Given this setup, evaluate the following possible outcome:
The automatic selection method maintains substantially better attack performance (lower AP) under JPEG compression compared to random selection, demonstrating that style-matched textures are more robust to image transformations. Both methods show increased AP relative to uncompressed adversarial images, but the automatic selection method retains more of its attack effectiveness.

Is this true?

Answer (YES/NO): YES